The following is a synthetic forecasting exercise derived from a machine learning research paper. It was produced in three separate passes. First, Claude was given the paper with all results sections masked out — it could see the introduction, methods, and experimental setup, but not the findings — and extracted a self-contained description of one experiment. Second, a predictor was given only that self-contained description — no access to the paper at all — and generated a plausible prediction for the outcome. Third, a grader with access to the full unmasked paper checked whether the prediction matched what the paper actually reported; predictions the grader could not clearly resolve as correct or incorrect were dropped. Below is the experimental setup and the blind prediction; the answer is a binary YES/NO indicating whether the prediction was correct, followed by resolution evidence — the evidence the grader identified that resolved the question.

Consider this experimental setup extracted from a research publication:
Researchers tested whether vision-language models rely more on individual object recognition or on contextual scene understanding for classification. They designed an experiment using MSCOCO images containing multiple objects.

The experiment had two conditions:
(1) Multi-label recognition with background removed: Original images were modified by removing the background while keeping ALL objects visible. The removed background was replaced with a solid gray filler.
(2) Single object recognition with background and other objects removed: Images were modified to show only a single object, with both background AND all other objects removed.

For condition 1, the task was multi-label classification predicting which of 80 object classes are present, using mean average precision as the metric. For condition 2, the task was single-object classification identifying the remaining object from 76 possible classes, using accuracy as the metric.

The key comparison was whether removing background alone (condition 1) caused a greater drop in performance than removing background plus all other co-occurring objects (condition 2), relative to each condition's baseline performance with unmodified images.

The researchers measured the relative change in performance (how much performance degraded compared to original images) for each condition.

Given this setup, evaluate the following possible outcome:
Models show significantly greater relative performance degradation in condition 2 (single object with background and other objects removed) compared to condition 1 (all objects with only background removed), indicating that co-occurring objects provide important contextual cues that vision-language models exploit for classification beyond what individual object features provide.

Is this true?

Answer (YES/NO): NO